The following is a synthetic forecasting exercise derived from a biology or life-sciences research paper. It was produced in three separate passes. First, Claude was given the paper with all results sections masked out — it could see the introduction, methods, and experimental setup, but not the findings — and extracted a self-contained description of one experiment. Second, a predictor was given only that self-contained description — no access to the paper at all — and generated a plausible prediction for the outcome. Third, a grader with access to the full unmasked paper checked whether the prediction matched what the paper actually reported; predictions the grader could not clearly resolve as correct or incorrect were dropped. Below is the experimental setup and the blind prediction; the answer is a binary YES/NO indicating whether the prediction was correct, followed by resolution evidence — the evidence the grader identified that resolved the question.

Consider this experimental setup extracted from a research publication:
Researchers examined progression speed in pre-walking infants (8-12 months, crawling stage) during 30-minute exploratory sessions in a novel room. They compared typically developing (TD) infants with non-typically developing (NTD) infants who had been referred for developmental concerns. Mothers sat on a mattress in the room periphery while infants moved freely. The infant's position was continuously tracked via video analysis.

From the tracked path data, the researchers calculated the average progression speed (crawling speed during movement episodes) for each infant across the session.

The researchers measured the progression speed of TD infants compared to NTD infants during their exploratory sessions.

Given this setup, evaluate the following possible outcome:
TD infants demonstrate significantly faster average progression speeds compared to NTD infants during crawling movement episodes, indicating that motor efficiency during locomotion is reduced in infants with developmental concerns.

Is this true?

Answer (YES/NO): YES